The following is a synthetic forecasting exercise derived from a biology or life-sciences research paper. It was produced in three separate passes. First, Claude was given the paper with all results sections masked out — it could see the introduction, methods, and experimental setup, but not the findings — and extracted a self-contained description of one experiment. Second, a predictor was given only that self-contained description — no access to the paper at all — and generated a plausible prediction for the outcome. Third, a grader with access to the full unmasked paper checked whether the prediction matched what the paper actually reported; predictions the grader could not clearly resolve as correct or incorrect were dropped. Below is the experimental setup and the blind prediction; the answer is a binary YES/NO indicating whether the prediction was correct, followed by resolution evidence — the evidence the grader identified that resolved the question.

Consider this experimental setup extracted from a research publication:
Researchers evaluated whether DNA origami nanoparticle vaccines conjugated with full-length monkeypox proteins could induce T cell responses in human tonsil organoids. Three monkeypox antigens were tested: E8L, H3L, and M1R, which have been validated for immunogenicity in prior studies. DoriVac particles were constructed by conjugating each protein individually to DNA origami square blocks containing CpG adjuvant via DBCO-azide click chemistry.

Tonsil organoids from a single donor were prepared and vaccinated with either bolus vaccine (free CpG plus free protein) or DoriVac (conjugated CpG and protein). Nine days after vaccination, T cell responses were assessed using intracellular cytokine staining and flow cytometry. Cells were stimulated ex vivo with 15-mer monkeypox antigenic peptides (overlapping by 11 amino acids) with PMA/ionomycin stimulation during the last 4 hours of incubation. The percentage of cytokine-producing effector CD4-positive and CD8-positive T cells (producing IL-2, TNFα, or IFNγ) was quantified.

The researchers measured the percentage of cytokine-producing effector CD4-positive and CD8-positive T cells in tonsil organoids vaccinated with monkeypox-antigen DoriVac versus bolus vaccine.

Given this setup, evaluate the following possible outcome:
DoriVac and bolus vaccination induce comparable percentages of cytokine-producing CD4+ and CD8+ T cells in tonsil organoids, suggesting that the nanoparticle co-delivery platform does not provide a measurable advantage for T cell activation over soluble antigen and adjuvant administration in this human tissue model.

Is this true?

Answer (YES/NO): NO